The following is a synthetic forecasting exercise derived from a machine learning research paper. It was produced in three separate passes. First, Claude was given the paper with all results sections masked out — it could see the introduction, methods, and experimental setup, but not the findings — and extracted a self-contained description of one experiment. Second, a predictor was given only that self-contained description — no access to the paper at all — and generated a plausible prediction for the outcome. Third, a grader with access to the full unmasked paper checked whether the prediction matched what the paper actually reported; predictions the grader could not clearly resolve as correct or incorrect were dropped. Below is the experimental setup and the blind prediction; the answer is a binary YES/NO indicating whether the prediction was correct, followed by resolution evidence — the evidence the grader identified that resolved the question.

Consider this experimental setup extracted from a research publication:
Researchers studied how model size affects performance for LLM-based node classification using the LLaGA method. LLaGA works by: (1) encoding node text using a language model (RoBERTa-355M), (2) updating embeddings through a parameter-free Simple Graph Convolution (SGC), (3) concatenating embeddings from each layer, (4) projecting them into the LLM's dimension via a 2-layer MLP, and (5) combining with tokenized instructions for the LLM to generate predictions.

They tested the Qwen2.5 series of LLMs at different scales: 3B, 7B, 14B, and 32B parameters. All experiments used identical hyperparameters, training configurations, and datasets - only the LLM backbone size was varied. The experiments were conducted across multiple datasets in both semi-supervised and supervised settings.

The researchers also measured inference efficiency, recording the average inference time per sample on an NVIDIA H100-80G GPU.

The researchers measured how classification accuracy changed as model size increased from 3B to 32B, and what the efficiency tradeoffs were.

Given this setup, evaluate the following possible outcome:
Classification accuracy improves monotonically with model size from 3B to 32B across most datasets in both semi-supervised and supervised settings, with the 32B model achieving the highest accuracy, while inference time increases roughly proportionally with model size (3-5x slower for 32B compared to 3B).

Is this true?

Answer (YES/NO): NO